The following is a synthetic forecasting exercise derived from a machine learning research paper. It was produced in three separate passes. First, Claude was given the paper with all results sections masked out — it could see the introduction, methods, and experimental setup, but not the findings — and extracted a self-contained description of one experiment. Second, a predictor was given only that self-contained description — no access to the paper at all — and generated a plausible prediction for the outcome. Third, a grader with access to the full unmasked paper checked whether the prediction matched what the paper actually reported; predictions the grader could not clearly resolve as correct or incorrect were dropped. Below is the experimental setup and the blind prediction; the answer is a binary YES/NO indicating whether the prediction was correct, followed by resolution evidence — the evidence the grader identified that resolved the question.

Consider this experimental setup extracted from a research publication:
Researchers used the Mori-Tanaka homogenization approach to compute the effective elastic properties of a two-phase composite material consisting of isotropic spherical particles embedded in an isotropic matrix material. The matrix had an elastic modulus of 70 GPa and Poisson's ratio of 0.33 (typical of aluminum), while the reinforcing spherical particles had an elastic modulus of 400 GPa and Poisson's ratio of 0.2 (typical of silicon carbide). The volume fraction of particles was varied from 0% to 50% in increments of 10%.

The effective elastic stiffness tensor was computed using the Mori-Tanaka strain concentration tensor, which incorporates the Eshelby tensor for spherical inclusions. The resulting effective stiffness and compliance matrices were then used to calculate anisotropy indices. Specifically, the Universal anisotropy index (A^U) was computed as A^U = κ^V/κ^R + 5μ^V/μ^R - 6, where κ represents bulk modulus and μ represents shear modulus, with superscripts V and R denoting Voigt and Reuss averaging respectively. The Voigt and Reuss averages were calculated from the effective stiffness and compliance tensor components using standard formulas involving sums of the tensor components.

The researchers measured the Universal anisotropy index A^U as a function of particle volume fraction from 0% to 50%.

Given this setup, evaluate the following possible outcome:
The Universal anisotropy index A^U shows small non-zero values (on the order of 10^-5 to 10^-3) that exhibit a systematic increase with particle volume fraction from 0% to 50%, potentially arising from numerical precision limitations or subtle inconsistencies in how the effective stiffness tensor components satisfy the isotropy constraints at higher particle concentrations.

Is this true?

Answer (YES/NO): NO